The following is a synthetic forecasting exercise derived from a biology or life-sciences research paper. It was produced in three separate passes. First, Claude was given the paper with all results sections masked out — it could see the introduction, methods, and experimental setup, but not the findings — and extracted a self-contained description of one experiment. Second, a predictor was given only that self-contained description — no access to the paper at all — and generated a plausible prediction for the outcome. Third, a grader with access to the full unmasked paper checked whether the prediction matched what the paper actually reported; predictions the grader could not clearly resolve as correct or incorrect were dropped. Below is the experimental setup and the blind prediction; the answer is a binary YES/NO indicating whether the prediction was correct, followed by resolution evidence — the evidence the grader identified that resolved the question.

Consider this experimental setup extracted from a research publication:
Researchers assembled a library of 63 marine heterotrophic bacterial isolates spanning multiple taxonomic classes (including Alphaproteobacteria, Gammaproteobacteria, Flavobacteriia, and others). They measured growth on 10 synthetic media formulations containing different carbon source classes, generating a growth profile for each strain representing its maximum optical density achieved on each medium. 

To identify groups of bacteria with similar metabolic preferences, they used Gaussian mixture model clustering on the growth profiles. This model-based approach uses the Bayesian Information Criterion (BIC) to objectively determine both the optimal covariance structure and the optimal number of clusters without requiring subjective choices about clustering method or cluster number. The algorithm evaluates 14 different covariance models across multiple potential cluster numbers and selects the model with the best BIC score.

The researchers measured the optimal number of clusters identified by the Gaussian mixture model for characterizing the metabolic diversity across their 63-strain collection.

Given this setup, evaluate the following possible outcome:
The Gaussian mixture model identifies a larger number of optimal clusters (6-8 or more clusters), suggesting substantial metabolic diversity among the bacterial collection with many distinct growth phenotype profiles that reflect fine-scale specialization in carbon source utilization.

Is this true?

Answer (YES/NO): YES